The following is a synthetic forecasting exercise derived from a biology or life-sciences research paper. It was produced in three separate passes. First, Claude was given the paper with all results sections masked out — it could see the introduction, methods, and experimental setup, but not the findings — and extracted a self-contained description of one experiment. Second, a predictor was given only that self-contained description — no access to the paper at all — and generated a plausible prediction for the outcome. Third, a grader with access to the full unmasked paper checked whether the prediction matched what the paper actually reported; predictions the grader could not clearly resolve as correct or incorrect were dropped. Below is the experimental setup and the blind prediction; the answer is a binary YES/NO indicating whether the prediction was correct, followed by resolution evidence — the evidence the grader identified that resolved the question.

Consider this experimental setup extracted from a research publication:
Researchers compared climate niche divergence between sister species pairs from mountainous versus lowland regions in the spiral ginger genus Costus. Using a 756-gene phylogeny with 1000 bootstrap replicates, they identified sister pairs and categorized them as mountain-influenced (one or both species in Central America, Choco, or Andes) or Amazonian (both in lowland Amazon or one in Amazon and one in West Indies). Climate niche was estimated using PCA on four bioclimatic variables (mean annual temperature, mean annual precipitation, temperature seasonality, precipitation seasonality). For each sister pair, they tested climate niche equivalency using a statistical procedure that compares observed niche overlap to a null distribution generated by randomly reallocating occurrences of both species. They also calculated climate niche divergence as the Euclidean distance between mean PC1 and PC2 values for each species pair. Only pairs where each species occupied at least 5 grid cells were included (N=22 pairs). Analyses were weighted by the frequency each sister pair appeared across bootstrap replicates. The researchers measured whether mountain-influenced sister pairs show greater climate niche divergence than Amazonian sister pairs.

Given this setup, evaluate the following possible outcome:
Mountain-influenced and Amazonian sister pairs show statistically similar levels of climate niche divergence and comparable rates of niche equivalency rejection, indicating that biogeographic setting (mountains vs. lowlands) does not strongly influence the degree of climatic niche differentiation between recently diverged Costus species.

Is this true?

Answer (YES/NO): YES